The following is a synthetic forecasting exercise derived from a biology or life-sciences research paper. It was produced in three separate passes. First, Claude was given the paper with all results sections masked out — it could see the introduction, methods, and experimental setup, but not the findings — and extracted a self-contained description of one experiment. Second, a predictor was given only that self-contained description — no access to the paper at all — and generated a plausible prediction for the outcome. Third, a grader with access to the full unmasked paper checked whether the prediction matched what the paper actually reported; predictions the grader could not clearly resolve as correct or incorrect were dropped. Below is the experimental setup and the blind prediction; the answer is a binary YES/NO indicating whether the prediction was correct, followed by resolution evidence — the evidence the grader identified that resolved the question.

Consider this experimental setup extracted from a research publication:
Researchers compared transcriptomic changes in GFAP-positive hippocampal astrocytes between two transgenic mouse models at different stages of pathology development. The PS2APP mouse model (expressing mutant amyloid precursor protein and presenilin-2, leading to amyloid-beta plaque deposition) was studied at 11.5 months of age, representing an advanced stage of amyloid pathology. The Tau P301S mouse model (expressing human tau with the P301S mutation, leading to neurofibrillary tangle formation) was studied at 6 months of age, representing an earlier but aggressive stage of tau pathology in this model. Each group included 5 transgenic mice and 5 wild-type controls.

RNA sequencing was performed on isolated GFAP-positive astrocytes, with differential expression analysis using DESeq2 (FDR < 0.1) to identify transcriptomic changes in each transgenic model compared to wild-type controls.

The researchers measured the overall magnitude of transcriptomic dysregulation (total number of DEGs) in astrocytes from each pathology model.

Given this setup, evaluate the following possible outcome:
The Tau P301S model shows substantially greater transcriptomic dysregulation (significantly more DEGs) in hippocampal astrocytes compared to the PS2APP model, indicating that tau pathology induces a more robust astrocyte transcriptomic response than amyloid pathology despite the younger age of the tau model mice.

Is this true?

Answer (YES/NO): YES